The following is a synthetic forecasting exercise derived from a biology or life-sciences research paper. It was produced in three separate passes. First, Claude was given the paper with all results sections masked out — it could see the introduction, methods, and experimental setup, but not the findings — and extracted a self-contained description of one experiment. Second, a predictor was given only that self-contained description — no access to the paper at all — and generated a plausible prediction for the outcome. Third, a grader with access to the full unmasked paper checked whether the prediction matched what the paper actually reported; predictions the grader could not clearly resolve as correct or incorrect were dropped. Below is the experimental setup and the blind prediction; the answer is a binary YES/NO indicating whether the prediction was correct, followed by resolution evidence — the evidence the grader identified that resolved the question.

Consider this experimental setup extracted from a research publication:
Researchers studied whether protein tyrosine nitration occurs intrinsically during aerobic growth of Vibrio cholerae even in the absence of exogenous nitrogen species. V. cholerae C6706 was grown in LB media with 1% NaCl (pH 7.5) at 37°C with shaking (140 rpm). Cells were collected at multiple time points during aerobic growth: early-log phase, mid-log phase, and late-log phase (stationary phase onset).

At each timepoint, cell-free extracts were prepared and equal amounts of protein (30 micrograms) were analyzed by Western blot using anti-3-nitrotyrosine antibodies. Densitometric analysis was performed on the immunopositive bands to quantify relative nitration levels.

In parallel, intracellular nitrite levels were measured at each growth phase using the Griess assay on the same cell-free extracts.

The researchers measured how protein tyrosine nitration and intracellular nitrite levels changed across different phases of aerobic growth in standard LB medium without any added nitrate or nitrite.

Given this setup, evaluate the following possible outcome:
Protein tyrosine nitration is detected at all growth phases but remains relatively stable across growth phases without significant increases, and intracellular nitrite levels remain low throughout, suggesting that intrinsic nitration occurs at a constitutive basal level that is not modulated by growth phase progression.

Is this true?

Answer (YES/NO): NO